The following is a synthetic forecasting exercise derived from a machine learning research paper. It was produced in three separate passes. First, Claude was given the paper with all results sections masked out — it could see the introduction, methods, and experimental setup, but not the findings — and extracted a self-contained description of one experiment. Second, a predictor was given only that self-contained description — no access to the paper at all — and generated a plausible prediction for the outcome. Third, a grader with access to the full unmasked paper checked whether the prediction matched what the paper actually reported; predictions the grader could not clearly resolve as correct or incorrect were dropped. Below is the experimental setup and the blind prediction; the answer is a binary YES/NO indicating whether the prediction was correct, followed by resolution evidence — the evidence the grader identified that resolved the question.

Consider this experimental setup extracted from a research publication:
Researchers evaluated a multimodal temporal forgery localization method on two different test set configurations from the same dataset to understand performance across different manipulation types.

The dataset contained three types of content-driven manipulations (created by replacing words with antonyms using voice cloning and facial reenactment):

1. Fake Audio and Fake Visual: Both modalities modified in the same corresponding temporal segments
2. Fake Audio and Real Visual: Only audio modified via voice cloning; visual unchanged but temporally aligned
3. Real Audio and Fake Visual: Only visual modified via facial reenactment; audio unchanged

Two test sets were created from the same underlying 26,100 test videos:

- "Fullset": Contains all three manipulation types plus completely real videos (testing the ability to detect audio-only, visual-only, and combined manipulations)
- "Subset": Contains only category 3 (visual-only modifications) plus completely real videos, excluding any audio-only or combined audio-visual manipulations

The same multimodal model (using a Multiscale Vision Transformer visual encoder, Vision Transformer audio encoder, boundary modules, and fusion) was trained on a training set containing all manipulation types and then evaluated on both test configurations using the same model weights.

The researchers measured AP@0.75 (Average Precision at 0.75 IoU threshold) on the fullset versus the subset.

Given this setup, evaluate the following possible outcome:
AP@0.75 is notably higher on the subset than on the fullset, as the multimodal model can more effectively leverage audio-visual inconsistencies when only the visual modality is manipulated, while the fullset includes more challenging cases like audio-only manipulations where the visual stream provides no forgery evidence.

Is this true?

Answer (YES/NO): YES